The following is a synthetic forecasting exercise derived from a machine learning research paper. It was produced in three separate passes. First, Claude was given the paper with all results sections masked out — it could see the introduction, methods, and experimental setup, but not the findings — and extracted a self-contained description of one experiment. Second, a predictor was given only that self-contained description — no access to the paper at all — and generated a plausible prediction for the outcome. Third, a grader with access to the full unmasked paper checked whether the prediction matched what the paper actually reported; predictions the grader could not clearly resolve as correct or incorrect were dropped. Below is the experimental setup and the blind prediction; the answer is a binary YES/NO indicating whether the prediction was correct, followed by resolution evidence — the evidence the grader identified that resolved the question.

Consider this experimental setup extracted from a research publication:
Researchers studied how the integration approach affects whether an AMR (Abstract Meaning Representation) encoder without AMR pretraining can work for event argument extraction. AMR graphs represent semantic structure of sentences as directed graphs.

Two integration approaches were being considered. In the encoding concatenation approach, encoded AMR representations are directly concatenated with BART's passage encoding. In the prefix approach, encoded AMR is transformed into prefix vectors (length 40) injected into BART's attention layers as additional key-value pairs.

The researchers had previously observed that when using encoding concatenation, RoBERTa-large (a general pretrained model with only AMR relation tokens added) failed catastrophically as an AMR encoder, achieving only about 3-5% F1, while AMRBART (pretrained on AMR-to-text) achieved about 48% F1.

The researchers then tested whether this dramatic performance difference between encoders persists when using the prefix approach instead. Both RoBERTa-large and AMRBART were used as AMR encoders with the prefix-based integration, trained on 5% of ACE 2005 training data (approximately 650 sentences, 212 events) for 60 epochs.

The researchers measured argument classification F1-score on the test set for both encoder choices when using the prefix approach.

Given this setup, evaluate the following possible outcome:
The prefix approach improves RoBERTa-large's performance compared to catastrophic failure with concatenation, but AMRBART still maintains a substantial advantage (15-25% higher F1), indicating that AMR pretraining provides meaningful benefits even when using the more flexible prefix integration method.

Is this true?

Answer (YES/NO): NO